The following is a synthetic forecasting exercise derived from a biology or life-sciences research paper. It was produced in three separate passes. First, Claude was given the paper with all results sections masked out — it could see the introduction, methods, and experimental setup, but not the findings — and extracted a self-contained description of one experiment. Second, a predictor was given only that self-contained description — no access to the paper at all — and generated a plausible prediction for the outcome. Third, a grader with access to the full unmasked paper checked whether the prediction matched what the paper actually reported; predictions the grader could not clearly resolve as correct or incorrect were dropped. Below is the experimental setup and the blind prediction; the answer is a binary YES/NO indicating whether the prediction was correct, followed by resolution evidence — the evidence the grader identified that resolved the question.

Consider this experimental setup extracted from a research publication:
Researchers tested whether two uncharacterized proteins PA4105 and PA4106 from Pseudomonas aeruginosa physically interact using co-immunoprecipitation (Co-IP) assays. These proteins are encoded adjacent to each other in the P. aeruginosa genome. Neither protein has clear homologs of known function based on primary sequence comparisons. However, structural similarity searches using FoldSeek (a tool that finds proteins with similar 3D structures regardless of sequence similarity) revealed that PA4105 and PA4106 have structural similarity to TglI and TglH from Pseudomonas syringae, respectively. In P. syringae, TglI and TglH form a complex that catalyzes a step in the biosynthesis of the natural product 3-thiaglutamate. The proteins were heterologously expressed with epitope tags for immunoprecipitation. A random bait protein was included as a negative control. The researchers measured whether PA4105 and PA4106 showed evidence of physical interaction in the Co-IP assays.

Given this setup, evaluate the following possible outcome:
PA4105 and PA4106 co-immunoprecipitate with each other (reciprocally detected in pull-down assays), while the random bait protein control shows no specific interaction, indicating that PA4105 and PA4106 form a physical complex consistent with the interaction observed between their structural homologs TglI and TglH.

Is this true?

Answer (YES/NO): YES